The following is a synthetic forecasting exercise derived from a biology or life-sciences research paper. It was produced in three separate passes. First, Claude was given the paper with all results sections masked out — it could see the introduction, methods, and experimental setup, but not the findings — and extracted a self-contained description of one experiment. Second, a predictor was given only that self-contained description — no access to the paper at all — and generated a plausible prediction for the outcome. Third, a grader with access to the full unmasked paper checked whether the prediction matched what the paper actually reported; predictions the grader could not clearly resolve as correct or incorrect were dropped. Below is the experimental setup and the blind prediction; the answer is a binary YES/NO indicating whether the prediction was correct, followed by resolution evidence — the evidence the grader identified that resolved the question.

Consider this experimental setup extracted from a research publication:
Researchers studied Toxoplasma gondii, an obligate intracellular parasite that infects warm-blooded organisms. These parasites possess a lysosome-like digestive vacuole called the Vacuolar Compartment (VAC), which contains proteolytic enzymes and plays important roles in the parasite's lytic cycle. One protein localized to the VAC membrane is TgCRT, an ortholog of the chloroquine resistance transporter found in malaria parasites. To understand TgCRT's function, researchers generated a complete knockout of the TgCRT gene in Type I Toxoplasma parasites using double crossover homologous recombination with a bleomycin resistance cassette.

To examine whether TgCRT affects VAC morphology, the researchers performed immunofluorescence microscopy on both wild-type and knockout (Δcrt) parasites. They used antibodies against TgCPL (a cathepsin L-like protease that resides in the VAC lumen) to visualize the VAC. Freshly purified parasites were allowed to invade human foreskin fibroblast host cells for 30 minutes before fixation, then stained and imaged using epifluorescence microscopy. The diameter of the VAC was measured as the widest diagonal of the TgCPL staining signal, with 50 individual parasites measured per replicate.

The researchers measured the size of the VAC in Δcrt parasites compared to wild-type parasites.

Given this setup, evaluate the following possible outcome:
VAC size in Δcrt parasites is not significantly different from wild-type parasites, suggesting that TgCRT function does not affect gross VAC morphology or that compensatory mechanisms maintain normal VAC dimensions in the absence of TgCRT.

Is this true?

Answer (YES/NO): NO